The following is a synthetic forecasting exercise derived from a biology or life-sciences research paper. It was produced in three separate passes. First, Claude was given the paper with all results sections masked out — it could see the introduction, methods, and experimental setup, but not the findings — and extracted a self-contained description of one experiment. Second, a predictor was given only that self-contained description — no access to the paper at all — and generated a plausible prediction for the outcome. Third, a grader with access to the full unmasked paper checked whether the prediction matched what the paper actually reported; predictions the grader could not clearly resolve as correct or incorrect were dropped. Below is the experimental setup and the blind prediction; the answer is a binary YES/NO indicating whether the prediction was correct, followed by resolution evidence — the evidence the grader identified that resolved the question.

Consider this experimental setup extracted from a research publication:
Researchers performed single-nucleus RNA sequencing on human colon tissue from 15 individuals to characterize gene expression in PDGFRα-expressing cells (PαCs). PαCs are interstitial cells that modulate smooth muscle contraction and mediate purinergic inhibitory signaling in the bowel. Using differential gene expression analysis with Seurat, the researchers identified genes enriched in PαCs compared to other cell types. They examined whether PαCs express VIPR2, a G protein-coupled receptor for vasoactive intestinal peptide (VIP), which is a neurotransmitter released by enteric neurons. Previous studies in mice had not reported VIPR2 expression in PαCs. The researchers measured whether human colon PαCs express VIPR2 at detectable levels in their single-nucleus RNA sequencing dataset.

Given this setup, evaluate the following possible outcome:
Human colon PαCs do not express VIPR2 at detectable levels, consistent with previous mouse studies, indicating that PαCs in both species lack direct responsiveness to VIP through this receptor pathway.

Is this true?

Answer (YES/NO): NO